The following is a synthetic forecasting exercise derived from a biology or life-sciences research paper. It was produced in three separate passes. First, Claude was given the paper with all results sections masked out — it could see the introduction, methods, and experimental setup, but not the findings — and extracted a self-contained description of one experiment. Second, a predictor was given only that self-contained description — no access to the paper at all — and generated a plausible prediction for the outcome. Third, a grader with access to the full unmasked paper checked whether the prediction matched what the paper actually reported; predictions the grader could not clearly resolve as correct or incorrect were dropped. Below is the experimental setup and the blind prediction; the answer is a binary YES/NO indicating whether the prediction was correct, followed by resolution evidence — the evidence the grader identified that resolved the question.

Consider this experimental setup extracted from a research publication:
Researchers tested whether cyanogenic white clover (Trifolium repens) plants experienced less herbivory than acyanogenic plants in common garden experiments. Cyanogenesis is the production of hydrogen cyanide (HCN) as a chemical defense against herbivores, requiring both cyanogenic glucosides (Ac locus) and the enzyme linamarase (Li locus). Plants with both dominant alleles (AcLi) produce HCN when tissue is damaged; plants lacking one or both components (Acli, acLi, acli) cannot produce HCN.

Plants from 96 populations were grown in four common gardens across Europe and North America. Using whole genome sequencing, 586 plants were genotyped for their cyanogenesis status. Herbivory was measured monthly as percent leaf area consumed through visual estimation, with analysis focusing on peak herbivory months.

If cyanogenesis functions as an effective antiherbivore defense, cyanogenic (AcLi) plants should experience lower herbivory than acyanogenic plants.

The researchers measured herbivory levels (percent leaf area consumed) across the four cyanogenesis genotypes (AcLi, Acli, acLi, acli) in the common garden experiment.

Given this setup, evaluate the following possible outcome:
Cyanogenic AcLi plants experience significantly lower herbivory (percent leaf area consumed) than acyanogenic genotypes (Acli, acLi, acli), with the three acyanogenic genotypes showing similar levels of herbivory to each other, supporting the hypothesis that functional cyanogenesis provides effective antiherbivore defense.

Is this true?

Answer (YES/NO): NO